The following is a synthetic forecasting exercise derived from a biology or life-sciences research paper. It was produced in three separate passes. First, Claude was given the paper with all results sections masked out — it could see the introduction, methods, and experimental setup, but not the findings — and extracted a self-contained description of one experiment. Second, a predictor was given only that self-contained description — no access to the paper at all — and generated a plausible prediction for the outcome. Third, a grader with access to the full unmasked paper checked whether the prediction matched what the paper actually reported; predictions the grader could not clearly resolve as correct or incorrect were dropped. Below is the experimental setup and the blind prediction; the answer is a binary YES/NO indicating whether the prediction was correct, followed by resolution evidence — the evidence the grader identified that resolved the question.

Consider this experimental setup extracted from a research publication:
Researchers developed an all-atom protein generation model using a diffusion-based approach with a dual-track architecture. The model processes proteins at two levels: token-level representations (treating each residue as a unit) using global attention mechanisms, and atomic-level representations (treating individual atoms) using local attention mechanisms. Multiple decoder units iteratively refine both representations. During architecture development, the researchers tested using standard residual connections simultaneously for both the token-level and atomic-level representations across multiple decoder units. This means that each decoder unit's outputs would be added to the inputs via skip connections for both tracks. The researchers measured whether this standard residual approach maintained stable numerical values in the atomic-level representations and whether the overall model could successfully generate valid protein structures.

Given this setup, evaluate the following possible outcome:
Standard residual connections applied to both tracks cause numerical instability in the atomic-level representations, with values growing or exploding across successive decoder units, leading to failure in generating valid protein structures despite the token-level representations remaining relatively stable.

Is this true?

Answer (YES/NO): NO